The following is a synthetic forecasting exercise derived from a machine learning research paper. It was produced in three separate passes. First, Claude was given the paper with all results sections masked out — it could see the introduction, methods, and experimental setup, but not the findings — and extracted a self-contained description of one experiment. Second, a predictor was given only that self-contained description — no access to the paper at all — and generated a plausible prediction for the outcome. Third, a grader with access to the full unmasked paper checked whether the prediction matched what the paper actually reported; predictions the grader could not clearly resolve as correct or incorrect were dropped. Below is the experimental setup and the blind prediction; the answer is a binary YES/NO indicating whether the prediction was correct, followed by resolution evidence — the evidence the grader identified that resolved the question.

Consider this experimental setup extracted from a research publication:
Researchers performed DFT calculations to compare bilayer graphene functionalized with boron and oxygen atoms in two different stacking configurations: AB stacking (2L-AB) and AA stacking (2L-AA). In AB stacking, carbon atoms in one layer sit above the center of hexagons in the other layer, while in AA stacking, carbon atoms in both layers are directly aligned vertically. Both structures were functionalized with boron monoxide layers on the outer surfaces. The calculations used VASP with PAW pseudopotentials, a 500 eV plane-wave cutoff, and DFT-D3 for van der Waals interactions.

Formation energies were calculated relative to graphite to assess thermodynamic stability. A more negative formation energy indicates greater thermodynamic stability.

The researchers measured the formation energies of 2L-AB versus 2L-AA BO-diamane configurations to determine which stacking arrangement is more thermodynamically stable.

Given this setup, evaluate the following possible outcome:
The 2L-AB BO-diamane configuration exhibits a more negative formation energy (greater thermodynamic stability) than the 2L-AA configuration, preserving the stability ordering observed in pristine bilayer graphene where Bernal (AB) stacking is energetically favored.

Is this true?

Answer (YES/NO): YES